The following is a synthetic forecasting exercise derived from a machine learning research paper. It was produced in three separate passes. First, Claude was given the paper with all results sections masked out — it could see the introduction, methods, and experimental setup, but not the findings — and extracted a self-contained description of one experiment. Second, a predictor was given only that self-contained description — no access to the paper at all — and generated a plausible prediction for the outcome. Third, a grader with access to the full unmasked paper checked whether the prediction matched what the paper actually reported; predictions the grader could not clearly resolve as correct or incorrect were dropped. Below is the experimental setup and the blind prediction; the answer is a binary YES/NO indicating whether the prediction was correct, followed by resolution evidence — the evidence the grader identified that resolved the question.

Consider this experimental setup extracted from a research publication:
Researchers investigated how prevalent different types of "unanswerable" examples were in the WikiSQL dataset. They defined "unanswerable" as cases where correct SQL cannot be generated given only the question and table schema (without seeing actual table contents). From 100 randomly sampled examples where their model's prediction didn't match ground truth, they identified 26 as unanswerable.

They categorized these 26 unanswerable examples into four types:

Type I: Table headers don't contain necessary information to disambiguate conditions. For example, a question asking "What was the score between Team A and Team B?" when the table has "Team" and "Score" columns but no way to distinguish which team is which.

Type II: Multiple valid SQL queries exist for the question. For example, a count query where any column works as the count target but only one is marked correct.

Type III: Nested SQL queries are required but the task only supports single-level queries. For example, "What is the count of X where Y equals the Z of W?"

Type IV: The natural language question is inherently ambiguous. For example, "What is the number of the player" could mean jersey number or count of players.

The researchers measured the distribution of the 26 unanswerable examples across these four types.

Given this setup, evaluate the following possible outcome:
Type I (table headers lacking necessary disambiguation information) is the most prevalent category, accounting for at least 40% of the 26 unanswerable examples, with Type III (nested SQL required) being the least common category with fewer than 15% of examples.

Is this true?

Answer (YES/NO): YES